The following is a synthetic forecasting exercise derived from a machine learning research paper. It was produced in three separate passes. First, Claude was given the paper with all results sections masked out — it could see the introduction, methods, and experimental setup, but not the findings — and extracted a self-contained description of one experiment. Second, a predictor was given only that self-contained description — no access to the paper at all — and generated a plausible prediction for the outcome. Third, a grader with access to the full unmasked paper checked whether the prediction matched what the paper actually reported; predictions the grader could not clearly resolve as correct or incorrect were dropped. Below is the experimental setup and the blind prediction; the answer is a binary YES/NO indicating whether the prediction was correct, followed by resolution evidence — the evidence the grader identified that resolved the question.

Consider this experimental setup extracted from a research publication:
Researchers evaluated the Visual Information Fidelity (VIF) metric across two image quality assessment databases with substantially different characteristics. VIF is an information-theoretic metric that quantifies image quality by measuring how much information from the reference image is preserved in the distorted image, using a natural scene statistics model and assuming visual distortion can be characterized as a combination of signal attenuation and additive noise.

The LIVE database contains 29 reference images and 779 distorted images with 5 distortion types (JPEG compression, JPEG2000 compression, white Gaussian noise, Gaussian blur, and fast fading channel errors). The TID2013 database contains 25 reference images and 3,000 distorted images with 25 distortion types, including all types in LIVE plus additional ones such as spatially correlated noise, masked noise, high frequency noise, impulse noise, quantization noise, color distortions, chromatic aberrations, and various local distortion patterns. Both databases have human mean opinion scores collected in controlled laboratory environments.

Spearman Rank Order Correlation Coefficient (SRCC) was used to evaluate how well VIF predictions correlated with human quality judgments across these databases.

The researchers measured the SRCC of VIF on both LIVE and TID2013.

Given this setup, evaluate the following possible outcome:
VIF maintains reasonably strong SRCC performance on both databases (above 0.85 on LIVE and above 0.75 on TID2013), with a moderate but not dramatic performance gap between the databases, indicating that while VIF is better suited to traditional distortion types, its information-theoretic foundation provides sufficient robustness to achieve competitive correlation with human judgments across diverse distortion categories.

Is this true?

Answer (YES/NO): NO